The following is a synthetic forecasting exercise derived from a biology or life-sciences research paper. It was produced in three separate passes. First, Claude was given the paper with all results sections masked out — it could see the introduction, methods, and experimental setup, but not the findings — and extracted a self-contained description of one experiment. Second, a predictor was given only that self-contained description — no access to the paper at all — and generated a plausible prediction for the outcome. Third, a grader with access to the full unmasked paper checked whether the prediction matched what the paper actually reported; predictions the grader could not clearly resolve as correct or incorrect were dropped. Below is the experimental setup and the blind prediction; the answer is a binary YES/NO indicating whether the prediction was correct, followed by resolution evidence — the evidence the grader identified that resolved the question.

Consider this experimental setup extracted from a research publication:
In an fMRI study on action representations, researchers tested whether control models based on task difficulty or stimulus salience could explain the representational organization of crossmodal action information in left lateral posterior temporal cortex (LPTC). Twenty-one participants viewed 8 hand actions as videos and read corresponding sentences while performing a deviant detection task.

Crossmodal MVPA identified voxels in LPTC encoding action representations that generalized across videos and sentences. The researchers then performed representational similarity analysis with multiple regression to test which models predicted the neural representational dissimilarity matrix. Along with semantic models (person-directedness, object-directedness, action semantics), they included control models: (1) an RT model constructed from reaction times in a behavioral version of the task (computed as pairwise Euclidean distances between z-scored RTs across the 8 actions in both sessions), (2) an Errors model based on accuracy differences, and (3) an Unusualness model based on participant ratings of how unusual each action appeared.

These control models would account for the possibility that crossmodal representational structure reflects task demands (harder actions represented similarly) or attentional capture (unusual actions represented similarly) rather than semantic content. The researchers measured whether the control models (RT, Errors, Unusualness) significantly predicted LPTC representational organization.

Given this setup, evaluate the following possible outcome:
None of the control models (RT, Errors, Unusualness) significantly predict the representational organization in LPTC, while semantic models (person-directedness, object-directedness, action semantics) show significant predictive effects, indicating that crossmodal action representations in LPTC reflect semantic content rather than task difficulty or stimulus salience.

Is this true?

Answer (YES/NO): YES